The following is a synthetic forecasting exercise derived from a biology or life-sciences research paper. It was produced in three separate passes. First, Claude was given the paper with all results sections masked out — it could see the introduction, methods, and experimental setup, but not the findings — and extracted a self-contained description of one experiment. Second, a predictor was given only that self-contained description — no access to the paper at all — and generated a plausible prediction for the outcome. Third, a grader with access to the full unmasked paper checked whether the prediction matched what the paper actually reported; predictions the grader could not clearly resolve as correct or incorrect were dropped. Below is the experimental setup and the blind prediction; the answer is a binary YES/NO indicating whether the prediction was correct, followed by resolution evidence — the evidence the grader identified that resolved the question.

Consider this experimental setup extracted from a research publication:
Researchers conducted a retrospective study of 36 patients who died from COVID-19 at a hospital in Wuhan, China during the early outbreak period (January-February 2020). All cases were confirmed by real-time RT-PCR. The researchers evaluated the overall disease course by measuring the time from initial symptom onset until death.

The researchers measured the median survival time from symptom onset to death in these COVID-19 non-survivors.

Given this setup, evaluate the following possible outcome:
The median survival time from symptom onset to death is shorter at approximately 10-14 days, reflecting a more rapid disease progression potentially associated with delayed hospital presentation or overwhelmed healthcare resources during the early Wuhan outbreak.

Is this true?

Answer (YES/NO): NO